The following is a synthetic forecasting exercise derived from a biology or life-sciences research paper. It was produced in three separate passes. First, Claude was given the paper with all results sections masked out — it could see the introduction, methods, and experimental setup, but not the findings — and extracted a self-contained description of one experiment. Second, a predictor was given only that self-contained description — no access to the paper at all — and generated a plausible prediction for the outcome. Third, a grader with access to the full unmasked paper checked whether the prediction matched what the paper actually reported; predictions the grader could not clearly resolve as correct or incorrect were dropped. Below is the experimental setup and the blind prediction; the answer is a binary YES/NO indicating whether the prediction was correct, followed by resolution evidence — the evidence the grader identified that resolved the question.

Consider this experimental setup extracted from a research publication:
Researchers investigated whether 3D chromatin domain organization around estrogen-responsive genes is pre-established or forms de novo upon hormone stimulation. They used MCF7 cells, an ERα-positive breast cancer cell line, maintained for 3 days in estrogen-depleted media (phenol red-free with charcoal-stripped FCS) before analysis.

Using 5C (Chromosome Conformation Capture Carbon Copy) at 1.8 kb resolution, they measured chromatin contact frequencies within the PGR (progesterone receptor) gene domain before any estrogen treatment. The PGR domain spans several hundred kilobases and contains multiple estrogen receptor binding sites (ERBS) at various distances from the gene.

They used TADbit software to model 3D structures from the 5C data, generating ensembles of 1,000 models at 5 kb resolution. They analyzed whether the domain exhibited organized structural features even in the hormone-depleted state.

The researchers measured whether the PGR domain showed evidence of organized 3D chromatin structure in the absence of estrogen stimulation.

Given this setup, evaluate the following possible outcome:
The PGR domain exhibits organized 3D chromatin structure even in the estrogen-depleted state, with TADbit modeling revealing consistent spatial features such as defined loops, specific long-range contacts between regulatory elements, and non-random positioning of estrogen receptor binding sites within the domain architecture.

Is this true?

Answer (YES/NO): YES